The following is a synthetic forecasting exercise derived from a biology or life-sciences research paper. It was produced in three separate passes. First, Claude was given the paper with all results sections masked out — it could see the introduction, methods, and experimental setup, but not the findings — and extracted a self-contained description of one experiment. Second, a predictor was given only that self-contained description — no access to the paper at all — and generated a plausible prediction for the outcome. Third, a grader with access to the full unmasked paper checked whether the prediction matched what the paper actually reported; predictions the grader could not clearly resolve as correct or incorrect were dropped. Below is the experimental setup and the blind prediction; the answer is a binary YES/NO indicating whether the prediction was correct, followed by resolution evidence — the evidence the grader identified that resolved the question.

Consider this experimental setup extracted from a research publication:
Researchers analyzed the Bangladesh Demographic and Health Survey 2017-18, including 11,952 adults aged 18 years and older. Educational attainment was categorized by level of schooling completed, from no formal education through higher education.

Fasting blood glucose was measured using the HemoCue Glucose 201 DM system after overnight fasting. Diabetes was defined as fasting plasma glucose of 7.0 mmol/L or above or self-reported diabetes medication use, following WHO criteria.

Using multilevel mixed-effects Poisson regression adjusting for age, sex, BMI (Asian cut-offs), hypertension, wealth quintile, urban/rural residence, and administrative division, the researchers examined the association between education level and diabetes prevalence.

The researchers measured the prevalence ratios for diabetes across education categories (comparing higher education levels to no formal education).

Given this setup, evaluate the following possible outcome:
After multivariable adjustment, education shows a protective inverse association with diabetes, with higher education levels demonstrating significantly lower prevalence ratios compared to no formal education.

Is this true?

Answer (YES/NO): NO